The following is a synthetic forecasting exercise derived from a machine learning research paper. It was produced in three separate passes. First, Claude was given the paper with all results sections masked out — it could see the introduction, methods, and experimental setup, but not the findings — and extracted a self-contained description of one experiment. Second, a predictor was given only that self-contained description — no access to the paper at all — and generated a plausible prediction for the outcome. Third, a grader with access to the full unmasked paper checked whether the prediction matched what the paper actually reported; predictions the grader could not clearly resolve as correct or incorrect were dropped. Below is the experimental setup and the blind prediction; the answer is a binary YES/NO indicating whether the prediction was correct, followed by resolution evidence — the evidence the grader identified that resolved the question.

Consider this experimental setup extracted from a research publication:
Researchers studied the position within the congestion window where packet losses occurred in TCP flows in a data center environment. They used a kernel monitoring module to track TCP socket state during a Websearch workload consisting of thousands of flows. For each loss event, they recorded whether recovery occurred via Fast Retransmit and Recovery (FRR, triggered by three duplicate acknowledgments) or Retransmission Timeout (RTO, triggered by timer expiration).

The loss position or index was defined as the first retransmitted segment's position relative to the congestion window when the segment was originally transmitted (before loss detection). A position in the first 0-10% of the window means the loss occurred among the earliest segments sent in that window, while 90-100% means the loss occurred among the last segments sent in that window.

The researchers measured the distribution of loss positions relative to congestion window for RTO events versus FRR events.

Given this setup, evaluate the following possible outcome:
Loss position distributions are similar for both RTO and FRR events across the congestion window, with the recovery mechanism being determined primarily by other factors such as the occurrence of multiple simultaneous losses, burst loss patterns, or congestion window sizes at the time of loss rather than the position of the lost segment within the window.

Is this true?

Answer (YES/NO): NO